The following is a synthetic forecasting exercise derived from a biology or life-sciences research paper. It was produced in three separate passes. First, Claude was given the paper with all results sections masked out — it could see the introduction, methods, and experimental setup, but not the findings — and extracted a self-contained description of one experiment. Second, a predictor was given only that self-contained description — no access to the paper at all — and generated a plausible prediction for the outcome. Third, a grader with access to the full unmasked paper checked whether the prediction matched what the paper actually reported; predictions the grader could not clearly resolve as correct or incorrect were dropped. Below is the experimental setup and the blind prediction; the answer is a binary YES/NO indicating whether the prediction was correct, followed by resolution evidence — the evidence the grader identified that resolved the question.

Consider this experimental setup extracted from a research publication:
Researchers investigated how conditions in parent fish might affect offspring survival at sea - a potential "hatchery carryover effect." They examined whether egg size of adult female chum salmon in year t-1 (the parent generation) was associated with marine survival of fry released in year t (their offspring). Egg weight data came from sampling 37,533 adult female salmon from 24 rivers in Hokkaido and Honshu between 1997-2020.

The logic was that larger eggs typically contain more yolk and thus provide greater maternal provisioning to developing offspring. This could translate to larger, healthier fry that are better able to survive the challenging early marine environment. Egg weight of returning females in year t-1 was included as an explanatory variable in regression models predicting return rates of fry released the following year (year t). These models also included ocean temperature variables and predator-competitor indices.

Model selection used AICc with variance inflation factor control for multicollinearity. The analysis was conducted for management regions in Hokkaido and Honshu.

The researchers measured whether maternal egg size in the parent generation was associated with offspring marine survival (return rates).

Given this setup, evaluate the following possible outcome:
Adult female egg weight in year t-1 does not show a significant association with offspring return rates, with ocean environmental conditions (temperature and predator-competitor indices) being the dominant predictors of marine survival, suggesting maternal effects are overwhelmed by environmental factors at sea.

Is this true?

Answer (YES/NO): NO